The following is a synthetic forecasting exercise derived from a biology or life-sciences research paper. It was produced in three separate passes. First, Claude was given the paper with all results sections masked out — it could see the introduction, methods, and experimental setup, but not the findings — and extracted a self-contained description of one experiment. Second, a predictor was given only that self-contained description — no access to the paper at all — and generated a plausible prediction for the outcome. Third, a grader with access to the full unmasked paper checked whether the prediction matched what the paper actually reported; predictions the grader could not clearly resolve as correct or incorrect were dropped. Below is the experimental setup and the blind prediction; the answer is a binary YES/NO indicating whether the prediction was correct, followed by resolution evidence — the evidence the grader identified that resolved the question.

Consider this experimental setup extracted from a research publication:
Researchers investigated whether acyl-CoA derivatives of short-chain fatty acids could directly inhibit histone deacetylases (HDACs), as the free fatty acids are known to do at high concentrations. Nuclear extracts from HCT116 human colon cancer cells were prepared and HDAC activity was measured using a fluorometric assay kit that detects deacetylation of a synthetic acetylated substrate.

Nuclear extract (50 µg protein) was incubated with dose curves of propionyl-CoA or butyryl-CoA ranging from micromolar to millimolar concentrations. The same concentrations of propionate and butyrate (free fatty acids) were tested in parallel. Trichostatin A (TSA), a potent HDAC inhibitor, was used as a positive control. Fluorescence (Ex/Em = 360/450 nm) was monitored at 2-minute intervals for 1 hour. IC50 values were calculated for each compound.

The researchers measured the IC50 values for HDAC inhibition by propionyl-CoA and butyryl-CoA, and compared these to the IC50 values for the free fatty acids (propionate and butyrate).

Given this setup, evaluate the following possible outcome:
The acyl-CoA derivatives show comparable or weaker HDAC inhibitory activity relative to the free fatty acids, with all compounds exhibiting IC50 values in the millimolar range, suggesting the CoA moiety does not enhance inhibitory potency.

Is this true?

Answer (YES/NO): NO